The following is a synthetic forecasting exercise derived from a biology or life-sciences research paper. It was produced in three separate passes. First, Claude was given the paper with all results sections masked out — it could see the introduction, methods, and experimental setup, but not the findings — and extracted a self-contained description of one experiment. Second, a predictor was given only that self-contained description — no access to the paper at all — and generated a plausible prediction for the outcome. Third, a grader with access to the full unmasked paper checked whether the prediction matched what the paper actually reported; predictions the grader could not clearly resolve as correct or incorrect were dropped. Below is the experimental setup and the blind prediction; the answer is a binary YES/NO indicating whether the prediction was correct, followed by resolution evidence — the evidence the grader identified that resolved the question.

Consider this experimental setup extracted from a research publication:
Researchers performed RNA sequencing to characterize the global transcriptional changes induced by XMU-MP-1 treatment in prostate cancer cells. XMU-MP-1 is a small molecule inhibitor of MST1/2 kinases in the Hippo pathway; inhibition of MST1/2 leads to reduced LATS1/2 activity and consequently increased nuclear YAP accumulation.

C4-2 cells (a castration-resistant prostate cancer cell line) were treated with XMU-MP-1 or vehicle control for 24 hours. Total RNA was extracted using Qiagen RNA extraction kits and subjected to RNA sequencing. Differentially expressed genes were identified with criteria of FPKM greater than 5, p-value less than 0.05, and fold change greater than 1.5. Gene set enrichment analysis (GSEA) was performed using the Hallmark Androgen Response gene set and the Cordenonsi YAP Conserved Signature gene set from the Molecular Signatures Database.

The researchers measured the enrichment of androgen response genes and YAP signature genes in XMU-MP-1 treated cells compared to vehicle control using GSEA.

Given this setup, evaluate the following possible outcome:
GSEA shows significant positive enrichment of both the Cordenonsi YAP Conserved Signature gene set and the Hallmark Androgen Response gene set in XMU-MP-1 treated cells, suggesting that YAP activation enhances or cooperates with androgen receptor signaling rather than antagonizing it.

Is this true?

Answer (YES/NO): NO